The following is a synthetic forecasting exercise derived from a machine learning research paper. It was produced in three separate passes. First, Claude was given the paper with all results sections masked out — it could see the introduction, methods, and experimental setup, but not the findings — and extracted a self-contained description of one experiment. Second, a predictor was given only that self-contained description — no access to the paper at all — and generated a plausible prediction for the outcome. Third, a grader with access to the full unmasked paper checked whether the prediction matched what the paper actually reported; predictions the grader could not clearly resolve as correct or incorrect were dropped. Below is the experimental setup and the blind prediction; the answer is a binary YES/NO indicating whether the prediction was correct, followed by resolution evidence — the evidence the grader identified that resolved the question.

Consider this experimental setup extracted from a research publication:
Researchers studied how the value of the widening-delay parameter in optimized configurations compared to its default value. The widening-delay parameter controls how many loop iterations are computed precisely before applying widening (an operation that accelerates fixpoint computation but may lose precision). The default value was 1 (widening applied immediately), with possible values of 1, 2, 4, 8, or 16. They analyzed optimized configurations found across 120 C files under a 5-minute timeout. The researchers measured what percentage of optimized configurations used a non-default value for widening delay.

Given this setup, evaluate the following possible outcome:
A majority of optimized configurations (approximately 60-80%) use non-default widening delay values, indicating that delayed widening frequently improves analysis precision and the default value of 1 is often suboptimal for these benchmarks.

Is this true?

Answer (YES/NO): YES